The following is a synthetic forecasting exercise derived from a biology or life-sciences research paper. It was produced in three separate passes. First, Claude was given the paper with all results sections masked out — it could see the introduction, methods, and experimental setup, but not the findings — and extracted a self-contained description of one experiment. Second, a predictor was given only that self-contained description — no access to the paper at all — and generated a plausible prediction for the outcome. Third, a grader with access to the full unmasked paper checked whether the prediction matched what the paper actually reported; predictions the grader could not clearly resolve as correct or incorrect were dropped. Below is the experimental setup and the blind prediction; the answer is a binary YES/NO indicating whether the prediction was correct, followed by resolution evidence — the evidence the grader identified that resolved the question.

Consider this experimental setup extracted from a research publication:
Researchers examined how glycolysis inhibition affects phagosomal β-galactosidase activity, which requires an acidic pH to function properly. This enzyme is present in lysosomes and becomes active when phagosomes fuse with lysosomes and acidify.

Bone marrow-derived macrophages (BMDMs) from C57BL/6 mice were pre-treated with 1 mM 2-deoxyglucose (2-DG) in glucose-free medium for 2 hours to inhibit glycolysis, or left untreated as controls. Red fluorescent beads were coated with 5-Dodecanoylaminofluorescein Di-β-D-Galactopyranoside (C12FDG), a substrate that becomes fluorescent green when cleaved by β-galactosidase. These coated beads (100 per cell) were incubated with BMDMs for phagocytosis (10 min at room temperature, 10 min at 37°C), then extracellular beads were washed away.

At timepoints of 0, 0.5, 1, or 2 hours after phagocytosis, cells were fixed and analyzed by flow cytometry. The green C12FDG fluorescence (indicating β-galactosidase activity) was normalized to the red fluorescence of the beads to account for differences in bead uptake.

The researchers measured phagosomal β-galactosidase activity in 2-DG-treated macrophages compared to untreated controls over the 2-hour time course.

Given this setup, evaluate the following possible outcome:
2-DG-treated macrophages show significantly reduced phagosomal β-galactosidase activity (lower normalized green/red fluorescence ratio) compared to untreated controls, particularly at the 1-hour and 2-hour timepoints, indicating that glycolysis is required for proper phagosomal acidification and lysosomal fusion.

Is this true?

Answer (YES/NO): YES